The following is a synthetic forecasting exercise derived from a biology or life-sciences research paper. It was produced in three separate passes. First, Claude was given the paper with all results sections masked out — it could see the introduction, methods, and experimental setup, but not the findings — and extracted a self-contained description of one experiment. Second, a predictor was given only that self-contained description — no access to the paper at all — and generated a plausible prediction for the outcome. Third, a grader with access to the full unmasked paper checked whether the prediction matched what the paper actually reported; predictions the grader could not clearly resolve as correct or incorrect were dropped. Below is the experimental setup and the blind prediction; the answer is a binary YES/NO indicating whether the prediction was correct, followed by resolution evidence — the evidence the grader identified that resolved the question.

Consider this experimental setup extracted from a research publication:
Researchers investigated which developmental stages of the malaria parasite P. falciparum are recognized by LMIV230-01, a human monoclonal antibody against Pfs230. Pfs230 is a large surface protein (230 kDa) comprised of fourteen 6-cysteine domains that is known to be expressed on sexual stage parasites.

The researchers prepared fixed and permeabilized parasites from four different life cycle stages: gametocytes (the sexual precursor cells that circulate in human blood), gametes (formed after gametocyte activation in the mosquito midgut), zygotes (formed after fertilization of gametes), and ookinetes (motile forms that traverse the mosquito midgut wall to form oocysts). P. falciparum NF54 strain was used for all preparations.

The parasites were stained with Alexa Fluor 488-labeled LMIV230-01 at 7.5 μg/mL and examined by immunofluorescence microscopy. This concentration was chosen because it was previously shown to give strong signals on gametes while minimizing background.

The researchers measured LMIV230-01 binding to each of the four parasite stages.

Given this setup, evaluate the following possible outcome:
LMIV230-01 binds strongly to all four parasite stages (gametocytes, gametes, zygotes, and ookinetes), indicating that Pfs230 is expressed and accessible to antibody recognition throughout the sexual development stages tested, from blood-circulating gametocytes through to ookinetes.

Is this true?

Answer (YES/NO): NO